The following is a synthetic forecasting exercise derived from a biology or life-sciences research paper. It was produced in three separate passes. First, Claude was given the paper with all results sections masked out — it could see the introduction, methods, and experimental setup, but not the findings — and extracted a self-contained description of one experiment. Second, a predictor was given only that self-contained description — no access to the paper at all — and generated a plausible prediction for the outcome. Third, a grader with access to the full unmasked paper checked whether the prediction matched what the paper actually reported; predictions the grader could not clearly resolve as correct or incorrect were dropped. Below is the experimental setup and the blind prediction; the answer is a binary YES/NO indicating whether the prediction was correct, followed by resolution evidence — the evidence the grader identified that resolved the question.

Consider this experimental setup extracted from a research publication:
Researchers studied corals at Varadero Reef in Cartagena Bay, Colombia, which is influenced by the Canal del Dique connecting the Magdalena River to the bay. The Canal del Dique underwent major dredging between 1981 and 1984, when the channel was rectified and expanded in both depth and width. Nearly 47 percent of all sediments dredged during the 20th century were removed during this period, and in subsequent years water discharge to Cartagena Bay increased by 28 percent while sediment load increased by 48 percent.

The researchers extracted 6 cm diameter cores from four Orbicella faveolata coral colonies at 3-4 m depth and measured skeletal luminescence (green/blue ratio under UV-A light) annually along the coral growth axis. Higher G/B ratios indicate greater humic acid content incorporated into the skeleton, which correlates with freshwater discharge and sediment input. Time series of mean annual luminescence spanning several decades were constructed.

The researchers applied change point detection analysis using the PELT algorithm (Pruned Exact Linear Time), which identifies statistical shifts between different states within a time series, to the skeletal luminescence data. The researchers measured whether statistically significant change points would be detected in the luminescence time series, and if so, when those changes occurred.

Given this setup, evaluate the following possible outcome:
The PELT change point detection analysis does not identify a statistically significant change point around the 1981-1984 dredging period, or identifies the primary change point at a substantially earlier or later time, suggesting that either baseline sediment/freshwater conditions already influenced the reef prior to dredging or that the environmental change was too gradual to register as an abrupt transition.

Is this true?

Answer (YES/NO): YES